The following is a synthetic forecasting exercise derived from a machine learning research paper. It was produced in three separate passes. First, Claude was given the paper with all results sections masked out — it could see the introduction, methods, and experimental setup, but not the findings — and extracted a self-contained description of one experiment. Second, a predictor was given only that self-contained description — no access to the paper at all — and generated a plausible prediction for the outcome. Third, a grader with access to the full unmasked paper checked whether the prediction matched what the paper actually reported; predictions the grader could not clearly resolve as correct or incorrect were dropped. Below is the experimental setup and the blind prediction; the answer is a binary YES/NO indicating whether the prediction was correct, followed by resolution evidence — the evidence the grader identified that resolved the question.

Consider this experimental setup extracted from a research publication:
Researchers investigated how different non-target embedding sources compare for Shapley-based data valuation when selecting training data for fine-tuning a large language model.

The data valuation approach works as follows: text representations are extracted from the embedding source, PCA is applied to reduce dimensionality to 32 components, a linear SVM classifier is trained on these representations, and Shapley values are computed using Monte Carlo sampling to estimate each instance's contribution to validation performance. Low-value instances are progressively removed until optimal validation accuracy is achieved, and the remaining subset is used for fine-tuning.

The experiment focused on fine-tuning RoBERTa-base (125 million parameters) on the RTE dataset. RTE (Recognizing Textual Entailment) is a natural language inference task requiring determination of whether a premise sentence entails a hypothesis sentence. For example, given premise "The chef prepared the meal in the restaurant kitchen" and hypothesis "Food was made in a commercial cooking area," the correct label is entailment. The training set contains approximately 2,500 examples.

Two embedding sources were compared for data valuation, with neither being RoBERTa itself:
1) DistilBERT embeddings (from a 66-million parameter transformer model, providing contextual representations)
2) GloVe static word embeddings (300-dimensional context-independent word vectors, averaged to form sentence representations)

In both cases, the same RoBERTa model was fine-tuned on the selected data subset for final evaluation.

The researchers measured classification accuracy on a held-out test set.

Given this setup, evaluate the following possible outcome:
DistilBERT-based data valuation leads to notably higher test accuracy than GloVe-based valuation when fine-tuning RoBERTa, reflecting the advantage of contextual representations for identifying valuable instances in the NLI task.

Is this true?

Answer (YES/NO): NO